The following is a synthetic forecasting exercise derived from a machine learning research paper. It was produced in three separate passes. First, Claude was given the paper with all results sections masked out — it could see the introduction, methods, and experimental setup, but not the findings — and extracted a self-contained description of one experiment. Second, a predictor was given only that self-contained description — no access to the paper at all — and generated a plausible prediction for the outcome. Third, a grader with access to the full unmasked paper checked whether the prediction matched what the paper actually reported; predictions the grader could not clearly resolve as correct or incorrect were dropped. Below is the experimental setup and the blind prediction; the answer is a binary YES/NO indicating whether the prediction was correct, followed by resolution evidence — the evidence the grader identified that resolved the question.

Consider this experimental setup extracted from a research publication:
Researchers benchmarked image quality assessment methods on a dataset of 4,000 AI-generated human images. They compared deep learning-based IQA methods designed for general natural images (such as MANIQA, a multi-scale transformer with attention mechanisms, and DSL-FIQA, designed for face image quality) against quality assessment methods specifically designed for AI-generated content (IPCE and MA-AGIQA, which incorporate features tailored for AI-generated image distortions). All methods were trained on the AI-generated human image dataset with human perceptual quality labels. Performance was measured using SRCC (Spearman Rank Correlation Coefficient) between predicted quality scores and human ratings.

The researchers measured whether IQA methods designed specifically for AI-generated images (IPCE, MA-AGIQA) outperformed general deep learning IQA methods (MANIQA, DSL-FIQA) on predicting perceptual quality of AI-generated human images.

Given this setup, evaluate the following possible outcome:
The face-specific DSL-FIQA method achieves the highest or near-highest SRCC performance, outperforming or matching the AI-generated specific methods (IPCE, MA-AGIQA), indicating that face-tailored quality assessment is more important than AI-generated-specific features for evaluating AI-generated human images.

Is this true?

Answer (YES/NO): YES